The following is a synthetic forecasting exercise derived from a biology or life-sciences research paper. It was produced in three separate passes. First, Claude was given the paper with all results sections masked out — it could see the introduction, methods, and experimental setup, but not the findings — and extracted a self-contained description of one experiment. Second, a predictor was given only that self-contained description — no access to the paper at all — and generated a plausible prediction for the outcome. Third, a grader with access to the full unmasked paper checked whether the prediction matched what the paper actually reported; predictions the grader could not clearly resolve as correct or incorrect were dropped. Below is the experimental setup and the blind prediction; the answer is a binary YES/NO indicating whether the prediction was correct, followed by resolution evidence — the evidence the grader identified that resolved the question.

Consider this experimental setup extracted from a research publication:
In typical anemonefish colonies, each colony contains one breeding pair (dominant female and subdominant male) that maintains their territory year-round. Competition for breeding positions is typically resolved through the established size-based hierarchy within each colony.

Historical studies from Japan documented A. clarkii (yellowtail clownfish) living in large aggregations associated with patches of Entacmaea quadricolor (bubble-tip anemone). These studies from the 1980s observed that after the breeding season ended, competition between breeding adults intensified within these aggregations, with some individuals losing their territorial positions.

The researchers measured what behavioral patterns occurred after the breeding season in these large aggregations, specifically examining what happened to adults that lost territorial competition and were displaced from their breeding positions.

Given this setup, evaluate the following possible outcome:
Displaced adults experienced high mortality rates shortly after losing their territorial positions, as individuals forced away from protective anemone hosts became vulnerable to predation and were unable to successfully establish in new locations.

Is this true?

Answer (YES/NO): NO